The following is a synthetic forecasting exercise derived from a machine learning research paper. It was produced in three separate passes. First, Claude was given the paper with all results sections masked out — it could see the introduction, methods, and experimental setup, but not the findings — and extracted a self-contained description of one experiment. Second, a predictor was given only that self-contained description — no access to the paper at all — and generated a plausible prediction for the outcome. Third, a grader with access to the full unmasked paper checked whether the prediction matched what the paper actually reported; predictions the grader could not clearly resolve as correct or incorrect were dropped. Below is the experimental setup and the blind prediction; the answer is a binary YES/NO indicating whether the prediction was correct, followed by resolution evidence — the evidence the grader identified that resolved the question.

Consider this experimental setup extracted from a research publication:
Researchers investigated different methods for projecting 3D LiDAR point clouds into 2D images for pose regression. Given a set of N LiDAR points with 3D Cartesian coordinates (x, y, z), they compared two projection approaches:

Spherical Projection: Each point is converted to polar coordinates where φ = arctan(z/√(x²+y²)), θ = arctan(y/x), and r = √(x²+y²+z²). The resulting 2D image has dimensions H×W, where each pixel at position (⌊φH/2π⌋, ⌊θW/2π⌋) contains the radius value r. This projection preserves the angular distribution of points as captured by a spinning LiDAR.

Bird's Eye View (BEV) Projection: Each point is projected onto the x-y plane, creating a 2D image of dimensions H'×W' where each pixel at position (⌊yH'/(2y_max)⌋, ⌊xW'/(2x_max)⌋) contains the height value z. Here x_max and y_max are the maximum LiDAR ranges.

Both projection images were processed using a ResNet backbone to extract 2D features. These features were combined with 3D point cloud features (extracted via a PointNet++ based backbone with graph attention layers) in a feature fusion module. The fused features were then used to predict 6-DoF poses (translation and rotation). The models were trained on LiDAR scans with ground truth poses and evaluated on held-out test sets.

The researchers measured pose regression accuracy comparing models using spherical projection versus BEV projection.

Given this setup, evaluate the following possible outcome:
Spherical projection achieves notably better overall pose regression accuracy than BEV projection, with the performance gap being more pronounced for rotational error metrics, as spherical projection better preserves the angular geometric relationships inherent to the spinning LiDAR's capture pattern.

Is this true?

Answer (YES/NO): NO